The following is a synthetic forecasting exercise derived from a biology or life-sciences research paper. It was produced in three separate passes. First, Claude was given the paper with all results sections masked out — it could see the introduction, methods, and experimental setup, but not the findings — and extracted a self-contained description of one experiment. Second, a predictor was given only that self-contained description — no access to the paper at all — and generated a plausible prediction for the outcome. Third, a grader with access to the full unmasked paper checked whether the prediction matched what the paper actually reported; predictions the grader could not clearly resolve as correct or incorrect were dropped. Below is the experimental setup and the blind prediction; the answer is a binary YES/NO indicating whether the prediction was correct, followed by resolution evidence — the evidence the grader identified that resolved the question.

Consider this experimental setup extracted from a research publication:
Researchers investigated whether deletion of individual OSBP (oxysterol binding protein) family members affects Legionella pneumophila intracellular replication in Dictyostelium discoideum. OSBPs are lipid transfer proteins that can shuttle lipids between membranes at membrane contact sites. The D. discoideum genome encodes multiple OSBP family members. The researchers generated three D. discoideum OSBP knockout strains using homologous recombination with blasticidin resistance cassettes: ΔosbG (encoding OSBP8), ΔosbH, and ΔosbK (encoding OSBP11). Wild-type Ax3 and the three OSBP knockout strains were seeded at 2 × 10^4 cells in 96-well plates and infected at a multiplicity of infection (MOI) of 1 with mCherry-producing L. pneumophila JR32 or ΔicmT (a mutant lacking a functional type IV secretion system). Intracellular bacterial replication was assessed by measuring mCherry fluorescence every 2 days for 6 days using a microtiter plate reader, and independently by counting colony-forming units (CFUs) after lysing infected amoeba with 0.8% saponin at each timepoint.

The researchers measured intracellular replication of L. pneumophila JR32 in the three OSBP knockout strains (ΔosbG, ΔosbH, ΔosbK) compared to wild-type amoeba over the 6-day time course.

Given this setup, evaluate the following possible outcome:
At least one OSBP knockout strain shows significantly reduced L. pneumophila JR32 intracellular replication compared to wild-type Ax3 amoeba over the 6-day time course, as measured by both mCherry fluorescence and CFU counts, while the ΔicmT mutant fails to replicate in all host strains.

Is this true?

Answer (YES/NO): YES